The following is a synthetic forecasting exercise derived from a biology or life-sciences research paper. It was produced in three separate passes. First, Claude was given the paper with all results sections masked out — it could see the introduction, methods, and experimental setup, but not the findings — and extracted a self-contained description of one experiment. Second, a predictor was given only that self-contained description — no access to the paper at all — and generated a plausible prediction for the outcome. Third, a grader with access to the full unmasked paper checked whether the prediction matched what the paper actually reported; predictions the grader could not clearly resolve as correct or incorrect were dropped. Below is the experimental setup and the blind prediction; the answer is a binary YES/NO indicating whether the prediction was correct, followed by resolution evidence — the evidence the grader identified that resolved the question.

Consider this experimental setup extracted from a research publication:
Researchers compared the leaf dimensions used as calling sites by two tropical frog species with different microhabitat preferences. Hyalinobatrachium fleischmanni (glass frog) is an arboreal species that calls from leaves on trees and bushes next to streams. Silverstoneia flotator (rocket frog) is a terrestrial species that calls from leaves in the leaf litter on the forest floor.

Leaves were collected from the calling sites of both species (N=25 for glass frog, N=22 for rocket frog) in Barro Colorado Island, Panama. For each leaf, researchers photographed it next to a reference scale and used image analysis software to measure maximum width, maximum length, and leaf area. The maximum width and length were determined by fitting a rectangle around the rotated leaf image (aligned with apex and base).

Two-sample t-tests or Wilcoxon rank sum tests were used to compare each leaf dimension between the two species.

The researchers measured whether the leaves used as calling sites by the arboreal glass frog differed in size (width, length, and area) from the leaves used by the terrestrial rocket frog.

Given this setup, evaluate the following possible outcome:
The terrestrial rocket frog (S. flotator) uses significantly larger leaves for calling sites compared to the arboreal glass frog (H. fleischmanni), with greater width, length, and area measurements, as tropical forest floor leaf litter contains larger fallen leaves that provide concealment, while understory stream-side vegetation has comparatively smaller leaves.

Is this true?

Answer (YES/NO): NO